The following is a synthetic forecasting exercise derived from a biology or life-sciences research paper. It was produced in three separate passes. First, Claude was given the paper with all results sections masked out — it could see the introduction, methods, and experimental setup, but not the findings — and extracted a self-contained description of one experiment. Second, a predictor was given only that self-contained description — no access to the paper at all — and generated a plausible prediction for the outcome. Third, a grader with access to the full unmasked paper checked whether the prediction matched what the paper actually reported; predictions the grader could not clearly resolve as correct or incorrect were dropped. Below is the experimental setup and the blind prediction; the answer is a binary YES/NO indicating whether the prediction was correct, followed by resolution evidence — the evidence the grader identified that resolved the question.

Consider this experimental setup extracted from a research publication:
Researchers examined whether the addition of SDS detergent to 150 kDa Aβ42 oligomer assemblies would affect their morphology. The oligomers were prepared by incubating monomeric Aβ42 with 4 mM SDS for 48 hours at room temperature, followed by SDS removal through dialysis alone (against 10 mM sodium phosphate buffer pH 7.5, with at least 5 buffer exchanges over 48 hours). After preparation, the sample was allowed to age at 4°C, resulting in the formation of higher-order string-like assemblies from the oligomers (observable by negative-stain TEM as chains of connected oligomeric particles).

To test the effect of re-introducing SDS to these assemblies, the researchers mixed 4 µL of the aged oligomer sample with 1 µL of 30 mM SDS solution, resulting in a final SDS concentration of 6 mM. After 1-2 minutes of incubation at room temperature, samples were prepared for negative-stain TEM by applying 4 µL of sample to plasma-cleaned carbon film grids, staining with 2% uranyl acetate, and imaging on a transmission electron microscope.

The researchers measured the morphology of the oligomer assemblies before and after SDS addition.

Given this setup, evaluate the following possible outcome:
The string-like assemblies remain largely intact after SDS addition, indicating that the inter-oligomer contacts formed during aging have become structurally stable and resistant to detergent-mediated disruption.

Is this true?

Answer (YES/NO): NO